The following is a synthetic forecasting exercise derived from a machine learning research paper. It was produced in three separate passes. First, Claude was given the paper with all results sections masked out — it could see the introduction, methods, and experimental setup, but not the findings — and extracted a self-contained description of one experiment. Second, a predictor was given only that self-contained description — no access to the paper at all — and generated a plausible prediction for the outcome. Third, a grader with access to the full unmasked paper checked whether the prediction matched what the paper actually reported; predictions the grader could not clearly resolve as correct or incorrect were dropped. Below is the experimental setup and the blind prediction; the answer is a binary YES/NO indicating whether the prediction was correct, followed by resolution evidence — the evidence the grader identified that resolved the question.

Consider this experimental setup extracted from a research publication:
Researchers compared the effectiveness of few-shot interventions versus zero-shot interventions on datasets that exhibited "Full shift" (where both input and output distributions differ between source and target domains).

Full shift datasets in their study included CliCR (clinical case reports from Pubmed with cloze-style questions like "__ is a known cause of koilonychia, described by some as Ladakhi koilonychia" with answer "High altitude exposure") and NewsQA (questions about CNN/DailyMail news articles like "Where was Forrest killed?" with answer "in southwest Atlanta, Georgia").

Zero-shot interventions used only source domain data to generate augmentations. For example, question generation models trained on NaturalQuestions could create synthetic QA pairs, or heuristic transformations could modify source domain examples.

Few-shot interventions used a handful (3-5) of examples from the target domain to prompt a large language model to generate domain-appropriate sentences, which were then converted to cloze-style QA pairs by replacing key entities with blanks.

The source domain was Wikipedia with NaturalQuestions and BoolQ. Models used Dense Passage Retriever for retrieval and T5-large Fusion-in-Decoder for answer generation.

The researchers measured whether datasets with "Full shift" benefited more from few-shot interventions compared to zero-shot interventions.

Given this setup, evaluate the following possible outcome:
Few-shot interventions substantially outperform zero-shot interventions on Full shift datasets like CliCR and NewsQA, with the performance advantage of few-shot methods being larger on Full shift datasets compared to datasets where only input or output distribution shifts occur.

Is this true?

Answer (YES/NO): YES